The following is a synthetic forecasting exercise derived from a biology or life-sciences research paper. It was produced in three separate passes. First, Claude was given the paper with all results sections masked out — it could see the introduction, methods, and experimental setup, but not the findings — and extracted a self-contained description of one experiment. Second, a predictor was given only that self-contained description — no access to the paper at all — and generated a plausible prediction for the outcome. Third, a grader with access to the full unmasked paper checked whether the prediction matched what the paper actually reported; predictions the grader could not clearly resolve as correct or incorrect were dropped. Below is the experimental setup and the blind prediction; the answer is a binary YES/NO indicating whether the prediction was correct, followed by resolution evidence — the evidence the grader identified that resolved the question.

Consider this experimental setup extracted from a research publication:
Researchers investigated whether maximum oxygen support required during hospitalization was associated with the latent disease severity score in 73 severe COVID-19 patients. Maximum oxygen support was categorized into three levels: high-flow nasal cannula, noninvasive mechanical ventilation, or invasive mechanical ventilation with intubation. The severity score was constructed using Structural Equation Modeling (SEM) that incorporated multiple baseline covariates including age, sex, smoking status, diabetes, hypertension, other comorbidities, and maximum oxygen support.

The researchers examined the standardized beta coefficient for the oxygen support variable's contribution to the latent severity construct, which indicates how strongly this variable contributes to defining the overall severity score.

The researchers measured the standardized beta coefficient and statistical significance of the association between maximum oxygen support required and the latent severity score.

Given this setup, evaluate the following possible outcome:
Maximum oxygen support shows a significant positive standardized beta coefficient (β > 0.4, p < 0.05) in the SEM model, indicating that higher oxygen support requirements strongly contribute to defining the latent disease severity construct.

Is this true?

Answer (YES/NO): YES